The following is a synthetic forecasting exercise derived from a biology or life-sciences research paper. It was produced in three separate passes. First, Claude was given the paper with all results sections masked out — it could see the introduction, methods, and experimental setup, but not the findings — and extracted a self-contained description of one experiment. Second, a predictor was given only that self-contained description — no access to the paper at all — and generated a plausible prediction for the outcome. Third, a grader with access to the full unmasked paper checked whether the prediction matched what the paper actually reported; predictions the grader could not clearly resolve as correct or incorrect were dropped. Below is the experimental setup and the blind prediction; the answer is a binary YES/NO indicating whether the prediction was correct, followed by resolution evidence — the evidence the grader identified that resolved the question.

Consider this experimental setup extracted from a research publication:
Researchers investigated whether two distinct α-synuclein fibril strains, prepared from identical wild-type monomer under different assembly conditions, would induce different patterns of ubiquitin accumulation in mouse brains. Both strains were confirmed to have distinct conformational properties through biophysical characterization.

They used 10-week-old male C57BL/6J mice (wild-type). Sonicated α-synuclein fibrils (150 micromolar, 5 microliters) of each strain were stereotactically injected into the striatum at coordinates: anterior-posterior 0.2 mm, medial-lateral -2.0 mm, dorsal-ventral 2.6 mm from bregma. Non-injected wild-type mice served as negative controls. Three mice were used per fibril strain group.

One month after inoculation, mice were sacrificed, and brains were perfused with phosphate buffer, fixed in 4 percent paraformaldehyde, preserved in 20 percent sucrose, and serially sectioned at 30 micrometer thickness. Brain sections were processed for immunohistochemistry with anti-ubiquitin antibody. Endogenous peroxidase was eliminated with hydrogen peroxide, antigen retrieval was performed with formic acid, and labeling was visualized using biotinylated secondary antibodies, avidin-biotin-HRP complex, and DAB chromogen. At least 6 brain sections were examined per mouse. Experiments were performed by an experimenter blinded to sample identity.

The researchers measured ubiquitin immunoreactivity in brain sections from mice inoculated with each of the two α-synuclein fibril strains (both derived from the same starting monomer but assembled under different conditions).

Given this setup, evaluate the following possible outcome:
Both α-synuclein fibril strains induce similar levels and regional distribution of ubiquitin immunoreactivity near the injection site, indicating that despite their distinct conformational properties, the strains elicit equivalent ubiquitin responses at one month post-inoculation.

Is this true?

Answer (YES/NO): NO